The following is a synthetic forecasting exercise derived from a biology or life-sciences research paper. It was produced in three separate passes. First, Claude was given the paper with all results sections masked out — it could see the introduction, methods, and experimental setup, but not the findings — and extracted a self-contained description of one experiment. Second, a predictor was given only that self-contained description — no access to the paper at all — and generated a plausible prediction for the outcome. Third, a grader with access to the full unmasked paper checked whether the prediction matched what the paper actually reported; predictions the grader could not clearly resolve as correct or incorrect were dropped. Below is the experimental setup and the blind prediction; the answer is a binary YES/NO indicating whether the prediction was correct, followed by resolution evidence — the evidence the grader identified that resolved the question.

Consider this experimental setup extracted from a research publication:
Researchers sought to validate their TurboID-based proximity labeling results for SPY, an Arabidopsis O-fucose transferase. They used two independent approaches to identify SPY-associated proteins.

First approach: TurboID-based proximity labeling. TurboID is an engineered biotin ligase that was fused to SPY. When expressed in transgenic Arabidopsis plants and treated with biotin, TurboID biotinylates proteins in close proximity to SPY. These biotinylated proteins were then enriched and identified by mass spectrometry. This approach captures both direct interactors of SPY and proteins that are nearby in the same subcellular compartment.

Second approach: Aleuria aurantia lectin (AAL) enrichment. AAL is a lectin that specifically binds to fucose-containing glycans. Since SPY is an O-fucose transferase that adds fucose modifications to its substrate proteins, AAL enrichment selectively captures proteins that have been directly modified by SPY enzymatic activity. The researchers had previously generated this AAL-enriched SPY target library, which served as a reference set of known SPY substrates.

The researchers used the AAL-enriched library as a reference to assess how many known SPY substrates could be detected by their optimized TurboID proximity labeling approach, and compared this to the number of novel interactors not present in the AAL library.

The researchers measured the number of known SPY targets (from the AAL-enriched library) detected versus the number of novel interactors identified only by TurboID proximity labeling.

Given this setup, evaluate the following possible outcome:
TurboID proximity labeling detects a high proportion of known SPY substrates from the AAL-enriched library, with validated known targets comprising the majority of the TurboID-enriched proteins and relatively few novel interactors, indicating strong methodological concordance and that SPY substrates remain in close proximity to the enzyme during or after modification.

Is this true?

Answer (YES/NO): NO